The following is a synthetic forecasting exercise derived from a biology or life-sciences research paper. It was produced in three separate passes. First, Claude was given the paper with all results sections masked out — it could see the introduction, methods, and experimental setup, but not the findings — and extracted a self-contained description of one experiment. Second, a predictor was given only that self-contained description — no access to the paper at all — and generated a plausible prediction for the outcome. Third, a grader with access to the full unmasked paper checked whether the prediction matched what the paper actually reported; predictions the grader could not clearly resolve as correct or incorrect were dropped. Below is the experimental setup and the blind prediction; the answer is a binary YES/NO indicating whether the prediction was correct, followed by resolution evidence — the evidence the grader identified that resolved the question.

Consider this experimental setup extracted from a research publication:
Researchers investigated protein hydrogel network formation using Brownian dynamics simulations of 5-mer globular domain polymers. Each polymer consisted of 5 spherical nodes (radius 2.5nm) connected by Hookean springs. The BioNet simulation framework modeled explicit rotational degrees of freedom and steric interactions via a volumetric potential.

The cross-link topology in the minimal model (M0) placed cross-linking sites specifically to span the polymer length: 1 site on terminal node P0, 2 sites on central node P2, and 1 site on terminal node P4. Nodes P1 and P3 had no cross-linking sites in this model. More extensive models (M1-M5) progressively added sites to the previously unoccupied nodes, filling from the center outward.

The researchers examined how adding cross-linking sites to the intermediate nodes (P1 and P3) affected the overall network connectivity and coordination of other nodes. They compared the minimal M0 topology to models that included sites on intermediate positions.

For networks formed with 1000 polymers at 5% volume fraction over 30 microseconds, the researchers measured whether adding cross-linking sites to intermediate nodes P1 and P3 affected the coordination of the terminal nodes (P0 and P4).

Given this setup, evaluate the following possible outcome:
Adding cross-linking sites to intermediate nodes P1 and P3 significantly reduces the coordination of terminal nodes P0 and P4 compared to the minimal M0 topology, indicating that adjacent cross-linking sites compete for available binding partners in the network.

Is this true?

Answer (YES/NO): NO